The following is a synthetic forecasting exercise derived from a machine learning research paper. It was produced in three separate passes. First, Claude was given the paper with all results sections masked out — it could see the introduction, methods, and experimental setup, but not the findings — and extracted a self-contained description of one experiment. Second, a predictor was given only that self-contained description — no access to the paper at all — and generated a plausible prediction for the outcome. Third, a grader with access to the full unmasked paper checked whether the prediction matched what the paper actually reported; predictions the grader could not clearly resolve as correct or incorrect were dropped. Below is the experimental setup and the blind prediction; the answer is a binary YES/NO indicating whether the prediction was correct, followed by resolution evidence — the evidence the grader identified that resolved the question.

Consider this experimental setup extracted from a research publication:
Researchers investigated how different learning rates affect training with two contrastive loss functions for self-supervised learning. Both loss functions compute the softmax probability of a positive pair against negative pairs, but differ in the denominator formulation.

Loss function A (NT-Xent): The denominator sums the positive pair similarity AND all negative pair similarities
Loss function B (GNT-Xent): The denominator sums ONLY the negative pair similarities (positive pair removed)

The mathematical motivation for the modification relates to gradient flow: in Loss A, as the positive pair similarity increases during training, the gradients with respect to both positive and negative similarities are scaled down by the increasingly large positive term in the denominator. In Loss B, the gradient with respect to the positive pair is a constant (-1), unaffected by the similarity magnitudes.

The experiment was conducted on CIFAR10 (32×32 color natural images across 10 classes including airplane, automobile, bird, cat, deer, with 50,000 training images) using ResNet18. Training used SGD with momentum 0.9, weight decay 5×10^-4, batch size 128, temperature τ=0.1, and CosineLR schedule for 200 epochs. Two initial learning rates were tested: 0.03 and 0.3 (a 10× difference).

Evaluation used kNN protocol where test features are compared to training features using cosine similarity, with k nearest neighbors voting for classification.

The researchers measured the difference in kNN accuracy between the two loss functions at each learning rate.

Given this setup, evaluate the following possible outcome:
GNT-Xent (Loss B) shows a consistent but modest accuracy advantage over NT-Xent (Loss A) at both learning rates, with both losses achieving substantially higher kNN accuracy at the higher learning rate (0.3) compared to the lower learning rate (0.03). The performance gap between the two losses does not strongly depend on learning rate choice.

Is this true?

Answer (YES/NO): NO